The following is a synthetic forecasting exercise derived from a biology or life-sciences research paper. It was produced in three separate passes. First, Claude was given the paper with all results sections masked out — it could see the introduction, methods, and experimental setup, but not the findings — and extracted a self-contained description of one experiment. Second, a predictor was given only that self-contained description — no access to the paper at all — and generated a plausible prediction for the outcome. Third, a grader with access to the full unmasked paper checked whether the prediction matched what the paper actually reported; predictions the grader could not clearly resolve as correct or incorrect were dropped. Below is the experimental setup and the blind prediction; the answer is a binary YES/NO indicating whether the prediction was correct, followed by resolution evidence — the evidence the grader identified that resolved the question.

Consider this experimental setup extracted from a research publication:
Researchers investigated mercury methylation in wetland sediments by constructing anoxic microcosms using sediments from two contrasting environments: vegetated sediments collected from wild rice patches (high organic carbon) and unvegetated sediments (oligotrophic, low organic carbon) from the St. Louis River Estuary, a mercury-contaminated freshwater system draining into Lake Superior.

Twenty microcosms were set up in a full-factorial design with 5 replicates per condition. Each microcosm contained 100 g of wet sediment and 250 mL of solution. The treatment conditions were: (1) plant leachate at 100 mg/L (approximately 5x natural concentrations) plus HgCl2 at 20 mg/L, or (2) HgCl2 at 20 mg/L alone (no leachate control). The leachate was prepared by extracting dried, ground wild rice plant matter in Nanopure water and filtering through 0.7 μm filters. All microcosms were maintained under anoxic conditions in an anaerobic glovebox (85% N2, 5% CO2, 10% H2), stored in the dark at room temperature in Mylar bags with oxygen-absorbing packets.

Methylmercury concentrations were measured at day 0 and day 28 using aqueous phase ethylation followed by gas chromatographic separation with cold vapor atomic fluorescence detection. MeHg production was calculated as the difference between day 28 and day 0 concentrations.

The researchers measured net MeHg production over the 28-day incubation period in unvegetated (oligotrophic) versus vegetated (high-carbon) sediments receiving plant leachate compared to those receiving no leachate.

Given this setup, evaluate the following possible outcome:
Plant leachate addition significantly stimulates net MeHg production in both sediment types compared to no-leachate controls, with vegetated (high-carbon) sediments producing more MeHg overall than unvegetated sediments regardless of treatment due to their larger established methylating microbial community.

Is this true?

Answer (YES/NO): NO